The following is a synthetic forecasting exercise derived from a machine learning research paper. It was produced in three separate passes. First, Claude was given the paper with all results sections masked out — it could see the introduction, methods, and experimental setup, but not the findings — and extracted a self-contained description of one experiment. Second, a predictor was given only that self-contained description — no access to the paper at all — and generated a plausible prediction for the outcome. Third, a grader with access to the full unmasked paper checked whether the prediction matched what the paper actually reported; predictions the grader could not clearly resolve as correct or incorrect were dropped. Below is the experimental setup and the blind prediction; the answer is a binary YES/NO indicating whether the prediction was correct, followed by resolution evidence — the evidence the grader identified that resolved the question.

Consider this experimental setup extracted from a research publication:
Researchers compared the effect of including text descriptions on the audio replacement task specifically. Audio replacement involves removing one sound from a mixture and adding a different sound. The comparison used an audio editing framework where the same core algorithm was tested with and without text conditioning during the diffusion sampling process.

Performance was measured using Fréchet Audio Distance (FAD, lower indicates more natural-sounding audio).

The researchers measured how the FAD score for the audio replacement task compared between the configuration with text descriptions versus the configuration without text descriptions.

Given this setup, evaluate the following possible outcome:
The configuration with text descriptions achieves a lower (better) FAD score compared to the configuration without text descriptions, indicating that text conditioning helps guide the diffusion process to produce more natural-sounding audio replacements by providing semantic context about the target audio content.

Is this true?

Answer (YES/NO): YES